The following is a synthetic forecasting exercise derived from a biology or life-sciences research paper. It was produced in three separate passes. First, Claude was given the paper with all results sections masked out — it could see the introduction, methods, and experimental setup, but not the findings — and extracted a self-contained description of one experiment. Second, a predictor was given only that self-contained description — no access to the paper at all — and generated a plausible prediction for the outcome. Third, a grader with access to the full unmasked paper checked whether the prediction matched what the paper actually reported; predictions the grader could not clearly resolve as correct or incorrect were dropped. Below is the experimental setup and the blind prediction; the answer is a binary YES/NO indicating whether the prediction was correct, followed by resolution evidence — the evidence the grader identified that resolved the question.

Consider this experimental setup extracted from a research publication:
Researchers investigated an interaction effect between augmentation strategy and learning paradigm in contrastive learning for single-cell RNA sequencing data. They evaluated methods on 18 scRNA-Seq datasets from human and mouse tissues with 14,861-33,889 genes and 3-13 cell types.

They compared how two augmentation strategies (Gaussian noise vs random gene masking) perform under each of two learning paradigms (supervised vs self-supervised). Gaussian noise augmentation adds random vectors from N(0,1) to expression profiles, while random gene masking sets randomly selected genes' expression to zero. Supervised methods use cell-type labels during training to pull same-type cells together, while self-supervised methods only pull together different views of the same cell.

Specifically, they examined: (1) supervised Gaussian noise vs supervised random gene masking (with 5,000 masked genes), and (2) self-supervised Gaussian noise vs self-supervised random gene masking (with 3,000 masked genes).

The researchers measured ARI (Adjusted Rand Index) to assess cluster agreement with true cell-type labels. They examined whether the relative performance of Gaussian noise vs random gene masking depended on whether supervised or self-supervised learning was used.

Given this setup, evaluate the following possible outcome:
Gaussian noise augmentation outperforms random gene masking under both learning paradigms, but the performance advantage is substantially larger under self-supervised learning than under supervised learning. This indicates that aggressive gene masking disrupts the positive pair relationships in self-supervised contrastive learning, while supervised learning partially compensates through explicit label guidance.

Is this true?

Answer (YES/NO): NO